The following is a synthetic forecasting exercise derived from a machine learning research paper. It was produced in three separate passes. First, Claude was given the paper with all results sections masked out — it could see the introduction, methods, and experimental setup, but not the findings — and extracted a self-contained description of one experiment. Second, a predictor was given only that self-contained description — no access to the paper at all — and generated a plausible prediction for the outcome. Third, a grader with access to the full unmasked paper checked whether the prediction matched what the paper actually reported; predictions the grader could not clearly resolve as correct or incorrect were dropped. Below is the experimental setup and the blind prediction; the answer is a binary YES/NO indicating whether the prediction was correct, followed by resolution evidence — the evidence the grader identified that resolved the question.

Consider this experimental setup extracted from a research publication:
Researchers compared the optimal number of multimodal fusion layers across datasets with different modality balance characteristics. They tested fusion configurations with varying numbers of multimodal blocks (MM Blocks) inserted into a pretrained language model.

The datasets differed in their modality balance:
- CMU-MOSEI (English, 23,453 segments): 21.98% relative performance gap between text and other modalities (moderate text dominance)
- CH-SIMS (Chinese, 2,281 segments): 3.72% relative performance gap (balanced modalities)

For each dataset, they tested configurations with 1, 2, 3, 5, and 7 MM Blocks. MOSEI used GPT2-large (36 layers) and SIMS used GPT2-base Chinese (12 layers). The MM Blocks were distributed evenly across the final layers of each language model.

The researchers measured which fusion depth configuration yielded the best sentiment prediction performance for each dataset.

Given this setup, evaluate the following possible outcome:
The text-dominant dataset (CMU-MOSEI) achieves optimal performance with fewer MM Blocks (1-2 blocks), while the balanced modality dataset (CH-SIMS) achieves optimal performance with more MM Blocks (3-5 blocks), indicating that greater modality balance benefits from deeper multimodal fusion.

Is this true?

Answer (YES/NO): NO